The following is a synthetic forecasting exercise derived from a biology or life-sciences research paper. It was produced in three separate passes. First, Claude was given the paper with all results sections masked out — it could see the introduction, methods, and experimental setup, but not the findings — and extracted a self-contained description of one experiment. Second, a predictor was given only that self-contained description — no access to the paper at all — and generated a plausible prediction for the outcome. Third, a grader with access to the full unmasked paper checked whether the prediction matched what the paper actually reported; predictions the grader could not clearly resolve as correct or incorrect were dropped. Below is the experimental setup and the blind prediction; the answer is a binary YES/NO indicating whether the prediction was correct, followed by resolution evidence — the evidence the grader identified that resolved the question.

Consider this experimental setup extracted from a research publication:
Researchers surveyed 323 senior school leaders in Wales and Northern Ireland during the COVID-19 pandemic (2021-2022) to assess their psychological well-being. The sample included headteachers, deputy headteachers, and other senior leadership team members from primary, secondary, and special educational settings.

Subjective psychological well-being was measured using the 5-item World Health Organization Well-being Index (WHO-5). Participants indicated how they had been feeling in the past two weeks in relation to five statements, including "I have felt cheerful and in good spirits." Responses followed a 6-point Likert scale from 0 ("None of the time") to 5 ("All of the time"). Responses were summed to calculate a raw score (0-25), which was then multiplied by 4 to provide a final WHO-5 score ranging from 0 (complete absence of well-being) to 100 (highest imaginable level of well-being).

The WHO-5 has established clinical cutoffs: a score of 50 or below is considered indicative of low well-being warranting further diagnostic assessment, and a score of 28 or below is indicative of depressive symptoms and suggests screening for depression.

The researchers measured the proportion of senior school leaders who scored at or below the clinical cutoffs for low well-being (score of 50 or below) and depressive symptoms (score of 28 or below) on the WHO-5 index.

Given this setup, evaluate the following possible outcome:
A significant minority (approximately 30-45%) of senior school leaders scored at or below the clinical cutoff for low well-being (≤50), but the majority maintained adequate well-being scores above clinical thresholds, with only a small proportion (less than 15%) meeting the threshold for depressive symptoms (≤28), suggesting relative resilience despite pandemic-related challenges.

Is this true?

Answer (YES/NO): NO